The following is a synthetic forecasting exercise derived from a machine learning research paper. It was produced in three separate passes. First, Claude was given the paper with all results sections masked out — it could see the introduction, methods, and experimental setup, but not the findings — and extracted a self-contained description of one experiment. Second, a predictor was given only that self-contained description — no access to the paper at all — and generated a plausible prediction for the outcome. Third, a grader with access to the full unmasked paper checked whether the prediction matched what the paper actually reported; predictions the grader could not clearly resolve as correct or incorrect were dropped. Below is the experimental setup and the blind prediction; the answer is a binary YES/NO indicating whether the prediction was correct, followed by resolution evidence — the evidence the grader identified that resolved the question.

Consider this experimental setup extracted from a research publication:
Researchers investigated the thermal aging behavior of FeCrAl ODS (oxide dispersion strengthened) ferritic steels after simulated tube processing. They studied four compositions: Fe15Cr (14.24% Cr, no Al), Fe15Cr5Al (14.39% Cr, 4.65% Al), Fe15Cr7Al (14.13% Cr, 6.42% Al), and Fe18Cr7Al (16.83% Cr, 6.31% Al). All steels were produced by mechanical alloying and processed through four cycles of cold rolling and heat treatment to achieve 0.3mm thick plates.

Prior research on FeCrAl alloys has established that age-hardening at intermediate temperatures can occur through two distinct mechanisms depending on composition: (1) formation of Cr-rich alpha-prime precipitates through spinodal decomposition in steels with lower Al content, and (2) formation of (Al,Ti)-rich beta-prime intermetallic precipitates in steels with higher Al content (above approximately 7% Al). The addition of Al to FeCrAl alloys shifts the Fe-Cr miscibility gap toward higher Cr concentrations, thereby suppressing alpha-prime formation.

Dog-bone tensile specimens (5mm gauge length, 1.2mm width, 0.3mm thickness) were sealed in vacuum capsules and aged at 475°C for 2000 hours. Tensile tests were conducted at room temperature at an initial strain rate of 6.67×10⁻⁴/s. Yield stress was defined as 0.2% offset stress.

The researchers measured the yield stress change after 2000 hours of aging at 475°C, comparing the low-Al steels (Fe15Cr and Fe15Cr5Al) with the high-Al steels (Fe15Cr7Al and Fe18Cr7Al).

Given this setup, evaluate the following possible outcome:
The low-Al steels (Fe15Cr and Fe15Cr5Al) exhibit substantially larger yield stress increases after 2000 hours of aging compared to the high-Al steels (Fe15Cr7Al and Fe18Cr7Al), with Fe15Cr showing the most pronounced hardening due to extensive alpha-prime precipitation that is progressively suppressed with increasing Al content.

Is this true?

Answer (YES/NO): NO